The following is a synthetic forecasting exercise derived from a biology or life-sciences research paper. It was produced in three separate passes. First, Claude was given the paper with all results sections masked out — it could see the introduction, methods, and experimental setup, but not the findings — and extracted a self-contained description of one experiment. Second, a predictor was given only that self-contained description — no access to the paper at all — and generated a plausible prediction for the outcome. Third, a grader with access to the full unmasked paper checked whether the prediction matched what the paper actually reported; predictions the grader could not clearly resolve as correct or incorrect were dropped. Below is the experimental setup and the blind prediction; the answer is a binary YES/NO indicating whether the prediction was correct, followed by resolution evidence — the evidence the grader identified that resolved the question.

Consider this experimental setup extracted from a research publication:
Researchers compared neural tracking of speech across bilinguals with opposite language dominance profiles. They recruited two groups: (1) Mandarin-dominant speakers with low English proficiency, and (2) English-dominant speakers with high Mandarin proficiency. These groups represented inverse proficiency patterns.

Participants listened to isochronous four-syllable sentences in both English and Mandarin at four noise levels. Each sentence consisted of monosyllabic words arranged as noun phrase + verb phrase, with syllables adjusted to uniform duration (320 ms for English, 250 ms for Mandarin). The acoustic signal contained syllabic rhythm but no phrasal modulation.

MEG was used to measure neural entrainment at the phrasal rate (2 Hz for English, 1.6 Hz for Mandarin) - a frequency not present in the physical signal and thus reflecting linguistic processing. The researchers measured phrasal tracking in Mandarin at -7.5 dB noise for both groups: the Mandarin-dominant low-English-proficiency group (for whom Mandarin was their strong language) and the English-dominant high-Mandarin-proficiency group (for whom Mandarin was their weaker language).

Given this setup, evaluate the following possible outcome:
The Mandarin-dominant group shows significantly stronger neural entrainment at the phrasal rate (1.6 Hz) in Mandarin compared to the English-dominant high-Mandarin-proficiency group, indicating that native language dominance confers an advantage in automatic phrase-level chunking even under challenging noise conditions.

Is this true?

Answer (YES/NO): YES